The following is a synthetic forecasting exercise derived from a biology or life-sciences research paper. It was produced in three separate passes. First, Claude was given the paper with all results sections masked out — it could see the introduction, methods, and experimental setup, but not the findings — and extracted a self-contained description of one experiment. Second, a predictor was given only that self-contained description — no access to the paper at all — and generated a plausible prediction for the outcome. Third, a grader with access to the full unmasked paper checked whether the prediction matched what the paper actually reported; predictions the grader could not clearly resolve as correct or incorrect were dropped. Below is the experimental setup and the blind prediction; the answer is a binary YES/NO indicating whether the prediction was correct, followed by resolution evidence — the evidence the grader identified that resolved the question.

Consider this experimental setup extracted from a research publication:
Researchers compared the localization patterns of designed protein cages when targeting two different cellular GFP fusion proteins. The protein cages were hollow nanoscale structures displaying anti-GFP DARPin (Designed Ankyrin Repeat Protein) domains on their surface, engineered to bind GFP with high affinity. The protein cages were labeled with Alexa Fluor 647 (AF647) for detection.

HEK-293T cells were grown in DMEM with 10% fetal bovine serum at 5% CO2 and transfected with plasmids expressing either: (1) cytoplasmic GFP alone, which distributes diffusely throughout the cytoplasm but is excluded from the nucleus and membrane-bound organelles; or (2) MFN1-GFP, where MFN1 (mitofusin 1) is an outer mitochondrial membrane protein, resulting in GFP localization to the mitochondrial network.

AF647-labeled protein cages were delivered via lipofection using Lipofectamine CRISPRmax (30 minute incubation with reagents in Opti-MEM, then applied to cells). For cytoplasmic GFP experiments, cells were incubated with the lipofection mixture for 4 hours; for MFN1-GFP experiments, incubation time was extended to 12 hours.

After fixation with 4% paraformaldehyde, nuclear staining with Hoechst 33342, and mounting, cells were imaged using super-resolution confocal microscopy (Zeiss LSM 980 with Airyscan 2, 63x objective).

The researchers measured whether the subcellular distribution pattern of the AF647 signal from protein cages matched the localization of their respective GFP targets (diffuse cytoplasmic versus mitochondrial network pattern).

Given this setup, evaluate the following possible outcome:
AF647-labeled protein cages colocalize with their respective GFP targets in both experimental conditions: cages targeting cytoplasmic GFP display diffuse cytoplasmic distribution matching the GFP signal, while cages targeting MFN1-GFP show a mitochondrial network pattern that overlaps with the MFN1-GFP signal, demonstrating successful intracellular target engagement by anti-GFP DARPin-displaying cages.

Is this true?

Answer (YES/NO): NO